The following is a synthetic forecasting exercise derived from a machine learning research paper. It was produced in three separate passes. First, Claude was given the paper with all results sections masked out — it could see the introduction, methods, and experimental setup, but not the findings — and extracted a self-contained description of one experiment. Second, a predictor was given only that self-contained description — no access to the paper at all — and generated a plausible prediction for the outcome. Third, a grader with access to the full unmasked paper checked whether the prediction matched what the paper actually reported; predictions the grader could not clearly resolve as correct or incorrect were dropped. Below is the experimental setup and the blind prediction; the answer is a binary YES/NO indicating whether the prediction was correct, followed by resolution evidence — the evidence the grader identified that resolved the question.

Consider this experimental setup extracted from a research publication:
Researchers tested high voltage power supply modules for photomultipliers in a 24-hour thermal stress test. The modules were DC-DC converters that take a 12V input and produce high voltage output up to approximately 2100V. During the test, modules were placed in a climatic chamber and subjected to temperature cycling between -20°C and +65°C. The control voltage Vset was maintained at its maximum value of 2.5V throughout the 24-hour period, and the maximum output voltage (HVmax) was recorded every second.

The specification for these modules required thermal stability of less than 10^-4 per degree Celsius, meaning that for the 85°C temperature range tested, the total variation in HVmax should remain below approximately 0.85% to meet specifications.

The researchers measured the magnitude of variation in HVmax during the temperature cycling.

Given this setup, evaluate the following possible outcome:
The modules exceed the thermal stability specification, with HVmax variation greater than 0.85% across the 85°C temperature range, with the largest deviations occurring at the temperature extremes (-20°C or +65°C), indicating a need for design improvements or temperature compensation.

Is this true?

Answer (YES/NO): NO